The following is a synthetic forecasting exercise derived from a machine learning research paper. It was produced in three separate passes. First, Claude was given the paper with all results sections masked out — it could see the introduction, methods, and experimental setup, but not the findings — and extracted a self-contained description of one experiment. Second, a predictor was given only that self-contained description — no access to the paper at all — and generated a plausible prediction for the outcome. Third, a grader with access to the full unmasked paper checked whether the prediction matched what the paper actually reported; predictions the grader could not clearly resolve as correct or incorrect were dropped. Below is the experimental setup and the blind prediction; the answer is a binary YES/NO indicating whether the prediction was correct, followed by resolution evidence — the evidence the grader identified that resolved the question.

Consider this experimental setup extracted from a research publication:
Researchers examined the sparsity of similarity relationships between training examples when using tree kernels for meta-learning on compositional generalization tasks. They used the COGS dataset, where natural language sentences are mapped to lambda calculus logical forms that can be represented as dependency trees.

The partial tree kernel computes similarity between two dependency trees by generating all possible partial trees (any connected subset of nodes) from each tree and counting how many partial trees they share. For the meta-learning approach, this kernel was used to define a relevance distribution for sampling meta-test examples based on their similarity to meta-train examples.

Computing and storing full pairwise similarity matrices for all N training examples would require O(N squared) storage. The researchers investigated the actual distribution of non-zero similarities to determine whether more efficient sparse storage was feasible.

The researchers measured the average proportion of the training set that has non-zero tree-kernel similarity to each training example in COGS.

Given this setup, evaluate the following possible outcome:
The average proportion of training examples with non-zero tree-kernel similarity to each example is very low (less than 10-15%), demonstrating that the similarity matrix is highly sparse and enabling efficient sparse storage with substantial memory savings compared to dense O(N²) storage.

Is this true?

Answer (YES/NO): YES